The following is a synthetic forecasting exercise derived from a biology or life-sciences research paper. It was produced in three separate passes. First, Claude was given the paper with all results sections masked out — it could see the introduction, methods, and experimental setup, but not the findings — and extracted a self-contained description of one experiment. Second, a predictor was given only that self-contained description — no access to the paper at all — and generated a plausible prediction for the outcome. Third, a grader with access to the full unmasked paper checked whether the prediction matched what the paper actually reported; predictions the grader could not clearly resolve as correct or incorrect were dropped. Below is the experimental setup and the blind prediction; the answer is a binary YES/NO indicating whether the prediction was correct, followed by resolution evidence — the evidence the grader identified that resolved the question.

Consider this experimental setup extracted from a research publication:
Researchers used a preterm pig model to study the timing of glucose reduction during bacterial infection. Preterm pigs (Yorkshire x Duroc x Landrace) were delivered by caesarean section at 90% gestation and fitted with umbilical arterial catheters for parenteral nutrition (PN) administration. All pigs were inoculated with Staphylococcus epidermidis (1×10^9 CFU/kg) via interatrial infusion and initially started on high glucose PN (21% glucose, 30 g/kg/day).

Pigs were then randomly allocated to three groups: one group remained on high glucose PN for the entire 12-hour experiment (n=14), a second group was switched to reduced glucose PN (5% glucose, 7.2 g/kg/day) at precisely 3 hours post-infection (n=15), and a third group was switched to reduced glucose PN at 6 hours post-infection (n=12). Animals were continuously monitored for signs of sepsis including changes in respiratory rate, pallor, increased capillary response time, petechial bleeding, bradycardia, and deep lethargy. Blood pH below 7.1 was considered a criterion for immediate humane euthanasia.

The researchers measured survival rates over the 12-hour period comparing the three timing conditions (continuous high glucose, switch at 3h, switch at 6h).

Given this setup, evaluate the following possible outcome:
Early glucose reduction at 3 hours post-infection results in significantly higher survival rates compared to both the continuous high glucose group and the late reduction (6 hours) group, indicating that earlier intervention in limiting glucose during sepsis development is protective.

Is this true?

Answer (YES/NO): NO